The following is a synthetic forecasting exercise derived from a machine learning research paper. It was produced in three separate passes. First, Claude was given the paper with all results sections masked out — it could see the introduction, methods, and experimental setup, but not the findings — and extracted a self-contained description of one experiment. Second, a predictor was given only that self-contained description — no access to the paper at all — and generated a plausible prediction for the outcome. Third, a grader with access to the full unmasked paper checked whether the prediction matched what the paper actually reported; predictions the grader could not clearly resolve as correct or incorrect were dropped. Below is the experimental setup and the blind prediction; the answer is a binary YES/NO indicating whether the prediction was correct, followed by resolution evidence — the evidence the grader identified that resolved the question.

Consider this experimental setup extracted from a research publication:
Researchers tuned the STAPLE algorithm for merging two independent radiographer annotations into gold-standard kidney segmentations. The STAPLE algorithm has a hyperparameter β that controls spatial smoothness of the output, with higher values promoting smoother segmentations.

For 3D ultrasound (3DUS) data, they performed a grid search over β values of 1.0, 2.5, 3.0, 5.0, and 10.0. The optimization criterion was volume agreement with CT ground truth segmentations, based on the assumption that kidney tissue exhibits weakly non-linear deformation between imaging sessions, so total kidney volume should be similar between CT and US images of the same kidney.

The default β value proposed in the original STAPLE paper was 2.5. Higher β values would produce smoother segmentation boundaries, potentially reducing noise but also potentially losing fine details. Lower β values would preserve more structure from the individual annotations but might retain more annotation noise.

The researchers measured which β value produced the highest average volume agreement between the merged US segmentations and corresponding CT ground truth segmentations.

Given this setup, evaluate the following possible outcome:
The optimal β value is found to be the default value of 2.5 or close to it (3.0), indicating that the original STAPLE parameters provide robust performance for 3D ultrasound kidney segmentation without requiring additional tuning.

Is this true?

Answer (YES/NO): YES